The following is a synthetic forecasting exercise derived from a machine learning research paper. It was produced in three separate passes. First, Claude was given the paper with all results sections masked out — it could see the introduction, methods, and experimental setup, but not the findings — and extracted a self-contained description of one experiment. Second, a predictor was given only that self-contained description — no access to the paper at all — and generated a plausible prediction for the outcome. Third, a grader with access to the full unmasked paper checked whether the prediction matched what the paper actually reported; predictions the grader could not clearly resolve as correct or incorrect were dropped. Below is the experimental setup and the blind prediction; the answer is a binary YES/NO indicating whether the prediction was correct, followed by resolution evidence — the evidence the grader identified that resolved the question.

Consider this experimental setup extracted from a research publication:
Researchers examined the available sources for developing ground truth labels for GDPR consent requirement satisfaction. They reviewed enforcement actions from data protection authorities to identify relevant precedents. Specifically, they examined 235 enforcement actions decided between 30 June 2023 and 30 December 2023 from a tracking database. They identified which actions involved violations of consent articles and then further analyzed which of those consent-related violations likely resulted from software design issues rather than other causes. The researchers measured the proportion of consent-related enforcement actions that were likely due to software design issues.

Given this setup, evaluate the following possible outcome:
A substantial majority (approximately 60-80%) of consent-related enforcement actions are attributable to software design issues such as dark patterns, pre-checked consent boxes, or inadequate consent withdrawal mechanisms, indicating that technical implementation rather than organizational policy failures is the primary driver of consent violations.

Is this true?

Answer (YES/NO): NO